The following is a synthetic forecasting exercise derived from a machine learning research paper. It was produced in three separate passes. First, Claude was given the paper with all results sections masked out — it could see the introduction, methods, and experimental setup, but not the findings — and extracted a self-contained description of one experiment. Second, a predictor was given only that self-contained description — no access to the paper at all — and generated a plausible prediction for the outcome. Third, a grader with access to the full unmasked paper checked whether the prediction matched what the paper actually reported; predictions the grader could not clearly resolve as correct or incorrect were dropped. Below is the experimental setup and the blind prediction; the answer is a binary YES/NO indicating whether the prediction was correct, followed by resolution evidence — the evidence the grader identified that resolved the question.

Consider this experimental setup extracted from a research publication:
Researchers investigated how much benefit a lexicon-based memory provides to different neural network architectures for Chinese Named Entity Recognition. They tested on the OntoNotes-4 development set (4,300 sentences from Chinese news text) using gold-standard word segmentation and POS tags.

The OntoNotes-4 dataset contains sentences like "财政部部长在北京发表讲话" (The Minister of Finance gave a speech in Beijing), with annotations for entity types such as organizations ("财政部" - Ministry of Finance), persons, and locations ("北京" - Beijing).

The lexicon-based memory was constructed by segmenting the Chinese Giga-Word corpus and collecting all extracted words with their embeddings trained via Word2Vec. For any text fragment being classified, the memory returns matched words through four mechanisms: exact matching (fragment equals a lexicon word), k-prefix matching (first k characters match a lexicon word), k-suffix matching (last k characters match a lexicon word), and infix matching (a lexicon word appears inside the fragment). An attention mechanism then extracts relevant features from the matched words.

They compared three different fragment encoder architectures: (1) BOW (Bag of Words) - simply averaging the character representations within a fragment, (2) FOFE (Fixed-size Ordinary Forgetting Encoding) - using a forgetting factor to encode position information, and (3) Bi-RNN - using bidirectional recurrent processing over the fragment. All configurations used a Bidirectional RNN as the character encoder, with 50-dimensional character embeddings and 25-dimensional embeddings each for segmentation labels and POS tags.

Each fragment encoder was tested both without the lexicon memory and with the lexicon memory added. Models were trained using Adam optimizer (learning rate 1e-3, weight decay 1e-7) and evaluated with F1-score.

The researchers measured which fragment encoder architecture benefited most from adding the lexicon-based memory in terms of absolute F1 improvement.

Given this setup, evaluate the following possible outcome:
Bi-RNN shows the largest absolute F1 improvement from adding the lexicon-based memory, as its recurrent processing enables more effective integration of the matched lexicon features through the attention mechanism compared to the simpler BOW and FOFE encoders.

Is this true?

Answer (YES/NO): NO